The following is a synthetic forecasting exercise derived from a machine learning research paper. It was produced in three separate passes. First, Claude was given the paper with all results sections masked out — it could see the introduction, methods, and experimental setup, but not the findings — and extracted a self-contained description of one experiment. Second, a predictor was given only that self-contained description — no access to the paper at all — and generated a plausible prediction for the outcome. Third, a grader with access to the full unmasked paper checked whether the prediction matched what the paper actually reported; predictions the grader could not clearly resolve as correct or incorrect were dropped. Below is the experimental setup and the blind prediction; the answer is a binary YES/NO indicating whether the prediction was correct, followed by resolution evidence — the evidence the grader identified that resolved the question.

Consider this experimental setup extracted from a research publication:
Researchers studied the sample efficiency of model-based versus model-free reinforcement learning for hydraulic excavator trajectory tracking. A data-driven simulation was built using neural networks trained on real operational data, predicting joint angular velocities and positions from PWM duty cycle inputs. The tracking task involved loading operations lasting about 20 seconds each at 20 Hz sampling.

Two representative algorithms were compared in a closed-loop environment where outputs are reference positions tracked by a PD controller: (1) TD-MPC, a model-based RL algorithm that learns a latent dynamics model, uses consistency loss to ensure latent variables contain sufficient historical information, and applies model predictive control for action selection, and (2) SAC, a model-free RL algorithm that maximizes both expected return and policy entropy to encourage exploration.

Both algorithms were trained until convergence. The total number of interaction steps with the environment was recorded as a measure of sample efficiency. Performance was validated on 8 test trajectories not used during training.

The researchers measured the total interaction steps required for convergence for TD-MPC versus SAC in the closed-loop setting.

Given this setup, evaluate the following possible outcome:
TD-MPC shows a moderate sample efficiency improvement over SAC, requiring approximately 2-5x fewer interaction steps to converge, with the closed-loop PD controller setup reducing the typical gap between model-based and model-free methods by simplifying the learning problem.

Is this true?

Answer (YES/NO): YES